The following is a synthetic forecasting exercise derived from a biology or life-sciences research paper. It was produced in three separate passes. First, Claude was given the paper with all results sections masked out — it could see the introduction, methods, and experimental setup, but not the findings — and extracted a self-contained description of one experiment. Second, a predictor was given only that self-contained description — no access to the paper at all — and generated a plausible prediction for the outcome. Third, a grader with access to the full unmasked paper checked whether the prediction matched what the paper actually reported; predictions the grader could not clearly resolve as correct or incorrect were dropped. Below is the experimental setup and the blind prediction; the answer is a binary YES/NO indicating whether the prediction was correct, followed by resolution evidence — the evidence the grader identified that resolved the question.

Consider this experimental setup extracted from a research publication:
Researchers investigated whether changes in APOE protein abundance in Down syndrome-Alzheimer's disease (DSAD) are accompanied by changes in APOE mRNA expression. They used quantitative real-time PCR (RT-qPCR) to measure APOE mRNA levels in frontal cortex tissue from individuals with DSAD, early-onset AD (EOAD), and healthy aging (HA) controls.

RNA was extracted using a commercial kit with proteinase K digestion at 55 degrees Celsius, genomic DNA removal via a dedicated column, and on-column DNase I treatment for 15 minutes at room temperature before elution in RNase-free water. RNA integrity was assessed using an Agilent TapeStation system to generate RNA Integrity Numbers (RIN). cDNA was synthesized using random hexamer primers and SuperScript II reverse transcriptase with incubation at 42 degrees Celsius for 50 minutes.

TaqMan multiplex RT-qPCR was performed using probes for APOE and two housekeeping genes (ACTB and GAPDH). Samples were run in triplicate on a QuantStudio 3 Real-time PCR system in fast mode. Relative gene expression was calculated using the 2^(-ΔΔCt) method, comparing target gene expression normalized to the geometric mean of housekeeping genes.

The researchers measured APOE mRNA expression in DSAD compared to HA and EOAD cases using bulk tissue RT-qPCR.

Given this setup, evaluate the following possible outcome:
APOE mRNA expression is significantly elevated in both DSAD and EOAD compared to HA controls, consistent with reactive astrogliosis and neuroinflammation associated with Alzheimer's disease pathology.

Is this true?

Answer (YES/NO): NO